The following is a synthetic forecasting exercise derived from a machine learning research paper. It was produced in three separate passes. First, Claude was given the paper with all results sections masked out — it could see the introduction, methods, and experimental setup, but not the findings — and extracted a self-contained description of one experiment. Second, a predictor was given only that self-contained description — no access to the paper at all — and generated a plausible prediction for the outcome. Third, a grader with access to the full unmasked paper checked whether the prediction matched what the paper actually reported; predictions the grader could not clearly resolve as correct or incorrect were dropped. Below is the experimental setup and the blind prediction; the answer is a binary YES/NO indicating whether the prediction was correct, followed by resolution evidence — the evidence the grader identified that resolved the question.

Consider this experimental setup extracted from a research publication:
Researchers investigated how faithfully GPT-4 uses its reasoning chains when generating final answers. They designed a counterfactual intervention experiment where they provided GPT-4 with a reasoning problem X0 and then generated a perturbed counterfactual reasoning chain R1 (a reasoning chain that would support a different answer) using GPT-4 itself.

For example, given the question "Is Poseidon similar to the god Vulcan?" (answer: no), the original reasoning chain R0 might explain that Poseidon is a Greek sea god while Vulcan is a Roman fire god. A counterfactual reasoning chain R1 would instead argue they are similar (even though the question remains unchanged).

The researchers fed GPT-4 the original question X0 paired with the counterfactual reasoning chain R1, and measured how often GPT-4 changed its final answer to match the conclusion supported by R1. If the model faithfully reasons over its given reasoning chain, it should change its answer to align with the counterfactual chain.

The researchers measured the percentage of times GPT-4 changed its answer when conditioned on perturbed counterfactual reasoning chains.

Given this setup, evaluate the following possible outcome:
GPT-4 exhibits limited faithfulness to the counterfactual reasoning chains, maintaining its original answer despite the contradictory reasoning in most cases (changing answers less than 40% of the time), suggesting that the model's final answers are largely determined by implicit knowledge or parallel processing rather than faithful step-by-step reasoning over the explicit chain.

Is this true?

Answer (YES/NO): YES